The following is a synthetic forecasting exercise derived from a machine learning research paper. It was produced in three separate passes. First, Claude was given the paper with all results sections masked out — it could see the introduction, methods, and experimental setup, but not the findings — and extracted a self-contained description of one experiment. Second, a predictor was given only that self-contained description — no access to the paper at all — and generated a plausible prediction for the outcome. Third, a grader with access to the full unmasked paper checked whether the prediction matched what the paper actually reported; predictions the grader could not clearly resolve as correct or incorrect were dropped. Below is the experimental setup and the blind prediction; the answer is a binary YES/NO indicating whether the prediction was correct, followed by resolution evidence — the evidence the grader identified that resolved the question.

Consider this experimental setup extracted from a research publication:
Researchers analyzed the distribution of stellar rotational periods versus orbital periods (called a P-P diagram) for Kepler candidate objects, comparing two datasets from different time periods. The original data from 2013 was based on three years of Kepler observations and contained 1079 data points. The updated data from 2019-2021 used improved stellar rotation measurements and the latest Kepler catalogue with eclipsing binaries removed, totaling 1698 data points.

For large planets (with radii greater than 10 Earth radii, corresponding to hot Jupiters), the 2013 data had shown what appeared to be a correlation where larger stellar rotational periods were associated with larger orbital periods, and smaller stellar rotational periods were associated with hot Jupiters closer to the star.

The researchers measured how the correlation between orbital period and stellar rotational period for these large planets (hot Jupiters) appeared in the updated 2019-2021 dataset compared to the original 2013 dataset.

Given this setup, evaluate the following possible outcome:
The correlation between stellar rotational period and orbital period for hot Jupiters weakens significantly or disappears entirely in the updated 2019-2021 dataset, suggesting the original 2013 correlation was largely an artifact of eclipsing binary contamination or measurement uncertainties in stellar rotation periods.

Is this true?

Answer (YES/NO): NO